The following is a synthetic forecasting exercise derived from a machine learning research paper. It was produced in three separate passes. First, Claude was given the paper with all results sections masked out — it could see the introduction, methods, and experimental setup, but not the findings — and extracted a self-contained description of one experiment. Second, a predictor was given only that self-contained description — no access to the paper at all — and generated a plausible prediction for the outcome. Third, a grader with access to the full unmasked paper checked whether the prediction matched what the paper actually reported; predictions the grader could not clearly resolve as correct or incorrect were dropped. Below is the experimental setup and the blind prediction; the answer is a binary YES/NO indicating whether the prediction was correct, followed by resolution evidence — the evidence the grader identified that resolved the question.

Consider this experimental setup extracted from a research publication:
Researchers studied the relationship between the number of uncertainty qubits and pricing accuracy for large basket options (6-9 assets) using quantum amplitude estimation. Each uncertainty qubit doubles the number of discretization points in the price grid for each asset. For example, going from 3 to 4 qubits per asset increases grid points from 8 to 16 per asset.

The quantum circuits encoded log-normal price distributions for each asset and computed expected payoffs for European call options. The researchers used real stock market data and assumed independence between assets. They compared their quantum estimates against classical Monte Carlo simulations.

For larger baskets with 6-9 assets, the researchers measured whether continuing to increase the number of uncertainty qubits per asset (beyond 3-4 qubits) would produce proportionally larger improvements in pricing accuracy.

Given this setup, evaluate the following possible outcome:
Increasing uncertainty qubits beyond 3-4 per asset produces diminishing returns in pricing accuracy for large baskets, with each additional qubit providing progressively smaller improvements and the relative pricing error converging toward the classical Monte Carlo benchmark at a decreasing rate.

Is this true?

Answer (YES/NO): NO